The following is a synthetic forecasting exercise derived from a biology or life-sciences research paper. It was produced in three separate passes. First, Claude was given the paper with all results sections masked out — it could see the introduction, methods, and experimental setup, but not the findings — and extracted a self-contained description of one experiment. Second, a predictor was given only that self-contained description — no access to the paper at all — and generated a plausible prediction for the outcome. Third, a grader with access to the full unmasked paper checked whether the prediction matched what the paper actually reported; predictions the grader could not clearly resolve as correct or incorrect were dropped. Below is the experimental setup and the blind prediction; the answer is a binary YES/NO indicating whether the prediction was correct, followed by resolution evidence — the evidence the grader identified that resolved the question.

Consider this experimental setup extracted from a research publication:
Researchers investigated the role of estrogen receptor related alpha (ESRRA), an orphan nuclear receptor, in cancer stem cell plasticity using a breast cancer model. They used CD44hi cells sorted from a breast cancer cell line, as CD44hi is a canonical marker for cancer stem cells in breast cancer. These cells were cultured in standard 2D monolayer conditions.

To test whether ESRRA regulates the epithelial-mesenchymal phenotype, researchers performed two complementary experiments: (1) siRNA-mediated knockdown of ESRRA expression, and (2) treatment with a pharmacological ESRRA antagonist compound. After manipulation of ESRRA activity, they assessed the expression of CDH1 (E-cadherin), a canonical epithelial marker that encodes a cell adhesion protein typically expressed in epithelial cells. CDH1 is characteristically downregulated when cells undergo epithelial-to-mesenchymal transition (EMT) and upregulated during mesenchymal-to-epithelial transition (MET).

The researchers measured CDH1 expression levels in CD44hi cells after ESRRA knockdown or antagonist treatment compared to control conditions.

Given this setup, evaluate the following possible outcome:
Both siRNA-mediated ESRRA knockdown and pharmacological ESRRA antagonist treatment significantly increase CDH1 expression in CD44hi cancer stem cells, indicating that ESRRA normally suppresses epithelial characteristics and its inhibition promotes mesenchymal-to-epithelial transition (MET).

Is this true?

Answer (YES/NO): YES